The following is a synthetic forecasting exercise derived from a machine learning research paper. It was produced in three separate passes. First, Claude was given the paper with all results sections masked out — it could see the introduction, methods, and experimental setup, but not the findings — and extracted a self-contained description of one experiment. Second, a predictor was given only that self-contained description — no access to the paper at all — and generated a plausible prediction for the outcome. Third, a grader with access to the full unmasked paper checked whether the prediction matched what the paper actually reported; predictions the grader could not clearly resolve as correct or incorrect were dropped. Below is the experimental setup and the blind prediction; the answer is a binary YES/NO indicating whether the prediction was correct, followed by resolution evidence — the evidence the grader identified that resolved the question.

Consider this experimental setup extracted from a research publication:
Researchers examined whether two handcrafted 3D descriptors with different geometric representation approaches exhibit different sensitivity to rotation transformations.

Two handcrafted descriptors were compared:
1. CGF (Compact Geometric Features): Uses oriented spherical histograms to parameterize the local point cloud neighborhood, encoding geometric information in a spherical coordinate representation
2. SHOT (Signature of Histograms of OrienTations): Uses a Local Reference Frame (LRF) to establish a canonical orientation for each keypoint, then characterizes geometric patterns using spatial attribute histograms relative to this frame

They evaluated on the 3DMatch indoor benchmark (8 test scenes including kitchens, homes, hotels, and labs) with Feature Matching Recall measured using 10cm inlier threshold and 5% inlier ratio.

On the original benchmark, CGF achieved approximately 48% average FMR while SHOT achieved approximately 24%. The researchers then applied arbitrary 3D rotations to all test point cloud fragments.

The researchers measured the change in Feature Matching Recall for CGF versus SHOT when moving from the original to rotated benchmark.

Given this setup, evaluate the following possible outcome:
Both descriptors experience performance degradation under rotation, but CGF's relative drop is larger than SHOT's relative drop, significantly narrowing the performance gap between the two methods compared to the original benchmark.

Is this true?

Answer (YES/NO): NO